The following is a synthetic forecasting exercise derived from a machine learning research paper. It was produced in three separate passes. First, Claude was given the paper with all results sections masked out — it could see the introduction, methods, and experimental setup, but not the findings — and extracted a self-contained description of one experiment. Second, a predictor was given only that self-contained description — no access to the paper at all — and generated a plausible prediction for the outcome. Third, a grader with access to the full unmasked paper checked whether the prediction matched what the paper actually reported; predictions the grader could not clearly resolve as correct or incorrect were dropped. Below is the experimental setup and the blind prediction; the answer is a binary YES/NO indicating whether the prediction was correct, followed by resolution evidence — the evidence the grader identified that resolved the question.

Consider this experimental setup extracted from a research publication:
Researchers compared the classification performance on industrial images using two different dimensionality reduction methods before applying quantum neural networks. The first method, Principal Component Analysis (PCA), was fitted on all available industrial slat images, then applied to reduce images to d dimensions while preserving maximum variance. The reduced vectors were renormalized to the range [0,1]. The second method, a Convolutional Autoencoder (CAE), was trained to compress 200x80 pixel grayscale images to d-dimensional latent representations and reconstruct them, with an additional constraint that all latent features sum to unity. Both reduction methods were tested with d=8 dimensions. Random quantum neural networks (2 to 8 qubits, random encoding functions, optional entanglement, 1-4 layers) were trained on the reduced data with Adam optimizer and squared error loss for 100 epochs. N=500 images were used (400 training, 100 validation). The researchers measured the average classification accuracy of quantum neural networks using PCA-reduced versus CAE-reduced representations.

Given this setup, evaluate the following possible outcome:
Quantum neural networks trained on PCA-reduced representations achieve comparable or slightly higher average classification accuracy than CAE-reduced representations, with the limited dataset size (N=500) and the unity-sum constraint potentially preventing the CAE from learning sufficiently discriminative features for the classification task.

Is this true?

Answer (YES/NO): NO